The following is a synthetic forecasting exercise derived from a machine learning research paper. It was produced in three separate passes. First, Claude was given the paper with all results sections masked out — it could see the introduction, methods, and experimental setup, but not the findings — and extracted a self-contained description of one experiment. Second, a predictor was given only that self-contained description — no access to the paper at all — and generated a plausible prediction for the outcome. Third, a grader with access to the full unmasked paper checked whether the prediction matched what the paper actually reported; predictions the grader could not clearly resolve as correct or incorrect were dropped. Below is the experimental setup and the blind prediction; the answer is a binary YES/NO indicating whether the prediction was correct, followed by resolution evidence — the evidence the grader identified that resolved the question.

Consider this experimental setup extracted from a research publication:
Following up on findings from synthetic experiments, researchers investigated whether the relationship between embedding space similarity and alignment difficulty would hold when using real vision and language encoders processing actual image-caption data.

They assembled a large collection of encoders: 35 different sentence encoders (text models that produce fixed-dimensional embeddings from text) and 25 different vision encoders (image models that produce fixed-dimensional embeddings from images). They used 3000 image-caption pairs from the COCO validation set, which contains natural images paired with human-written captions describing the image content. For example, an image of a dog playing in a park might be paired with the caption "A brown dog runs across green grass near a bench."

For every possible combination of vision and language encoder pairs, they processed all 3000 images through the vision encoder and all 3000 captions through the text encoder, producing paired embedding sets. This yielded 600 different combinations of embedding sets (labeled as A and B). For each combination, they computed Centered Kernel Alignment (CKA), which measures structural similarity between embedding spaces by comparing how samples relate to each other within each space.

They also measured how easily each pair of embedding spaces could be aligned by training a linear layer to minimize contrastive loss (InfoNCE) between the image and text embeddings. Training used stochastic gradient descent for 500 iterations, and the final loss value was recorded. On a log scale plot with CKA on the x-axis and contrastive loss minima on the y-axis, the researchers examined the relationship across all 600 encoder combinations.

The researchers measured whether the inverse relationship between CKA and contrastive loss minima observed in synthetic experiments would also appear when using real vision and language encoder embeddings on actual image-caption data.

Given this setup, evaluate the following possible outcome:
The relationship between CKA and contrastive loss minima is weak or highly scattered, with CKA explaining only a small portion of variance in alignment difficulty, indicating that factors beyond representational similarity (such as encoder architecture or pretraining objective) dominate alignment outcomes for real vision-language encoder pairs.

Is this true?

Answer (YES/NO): NO